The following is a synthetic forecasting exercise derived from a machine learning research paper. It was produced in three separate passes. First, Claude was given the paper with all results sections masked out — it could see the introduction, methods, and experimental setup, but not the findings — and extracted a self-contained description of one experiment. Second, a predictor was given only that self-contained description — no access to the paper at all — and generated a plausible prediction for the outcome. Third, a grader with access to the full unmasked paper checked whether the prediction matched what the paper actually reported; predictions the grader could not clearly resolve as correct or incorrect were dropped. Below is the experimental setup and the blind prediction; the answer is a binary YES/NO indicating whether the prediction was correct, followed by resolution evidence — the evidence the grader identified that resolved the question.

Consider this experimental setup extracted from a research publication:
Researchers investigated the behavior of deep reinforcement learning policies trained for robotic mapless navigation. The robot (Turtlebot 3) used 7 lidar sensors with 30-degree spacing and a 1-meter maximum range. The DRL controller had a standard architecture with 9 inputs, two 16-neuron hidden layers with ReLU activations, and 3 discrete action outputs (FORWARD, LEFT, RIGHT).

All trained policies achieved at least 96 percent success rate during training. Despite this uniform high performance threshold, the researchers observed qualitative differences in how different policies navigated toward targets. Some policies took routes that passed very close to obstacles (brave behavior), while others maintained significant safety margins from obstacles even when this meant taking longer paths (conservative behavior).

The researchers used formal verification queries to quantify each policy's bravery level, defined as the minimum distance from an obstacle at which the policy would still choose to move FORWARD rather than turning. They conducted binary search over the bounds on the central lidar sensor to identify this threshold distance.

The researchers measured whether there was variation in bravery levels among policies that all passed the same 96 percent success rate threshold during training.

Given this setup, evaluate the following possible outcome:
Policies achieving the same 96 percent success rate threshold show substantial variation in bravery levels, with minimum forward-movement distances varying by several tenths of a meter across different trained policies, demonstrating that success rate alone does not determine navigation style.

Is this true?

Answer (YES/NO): YES